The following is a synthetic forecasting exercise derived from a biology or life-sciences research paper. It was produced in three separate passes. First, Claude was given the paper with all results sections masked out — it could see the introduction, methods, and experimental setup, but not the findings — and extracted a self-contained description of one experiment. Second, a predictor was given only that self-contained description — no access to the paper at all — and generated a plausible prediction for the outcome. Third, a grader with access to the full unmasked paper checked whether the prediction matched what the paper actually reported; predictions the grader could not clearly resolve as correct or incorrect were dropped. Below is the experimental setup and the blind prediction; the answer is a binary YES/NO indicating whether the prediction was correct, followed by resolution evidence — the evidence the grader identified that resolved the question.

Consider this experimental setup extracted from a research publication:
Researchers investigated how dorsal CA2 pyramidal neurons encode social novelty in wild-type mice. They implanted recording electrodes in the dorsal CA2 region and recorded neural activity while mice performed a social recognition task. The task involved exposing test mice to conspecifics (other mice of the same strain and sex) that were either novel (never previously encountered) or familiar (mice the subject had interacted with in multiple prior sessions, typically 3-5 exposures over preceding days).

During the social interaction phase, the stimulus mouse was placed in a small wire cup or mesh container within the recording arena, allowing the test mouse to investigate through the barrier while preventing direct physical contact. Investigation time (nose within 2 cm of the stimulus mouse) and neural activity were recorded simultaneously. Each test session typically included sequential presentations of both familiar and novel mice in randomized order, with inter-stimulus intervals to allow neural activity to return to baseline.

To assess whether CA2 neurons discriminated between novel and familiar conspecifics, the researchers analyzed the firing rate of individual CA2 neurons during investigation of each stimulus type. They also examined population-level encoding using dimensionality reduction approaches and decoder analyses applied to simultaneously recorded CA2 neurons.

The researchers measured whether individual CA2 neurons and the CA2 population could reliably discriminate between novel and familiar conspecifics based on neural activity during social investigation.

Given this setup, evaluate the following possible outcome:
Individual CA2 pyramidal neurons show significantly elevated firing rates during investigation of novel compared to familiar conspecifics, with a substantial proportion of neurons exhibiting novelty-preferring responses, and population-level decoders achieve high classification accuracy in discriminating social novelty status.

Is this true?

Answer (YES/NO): YES